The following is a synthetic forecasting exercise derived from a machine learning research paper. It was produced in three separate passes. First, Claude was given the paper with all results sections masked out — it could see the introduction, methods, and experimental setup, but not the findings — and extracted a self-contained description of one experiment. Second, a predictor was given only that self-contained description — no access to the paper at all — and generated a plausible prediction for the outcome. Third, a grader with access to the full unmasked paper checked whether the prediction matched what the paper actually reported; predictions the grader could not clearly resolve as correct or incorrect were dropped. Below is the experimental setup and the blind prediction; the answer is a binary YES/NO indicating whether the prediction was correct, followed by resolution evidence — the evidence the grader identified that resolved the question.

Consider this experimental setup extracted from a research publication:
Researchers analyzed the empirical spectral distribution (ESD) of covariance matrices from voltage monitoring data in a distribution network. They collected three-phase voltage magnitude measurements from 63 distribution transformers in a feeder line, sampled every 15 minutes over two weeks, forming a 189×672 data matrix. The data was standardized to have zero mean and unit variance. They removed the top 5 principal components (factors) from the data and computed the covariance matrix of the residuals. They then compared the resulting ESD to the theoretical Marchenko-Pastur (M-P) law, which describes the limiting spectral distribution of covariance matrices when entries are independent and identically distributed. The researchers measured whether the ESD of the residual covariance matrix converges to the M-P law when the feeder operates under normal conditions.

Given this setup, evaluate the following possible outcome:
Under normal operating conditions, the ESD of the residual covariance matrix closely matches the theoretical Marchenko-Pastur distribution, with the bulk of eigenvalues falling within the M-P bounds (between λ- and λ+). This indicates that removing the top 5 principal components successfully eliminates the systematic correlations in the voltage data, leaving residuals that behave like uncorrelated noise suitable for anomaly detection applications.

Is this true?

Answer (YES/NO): NO